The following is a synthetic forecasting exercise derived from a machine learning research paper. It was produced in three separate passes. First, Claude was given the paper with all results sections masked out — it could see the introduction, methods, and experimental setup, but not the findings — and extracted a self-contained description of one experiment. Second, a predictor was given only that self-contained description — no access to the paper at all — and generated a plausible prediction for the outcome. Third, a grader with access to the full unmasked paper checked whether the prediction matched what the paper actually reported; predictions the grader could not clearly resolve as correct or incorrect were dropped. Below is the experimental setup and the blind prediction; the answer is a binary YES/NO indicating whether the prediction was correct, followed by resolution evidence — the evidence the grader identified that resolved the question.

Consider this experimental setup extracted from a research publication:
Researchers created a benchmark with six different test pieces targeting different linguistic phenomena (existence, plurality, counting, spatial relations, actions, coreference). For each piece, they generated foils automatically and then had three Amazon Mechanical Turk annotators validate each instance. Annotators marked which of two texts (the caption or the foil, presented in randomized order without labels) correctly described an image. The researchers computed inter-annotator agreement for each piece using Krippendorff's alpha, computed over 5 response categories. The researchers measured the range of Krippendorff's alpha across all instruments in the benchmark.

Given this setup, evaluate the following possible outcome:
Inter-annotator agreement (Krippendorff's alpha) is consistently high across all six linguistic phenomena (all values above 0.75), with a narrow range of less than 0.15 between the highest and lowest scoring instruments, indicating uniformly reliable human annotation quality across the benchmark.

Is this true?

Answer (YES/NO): NO